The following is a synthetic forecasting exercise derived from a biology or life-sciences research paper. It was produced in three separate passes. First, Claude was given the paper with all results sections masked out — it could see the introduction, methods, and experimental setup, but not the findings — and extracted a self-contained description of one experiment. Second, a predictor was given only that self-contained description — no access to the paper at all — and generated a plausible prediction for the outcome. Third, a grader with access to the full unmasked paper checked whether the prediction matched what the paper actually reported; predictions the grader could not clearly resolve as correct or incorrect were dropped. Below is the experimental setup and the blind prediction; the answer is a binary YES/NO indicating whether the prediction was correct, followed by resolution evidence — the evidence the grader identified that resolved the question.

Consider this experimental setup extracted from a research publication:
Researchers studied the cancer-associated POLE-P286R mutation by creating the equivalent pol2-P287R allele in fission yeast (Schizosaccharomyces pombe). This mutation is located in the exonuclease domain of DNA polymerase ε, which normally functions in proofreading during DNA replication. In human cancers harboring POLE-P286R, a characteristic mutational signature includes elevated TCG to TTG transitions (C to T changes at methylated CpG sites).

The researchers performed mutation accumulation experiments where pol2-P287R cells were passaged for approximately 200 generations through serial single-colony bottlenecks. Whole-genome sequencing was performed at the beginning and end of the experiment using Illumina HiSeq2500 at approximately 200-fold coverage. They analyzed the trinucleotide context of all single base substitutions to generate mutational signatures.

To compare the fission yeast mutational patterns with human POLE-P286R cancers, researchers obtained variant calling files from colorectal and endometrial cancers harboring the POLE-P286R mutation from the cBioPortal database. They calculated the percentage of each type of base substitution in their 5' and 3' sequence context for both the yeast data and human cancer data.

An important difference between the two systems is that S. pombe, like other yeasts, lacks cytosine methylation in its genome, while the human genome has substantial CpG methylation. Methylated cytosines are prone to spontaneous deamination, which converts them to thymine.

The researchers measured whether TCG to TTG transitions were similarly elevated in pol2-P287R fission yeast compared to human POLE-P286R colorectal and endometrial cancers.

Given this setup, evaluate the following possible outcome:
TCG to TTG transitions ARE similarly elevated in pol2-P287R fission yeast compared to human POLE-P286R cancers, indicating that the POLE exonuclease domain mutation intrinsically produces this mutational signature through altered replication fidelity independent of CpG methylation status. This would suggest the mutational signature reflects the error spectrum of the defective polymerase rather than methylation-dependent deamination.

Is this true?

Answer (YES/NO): NO